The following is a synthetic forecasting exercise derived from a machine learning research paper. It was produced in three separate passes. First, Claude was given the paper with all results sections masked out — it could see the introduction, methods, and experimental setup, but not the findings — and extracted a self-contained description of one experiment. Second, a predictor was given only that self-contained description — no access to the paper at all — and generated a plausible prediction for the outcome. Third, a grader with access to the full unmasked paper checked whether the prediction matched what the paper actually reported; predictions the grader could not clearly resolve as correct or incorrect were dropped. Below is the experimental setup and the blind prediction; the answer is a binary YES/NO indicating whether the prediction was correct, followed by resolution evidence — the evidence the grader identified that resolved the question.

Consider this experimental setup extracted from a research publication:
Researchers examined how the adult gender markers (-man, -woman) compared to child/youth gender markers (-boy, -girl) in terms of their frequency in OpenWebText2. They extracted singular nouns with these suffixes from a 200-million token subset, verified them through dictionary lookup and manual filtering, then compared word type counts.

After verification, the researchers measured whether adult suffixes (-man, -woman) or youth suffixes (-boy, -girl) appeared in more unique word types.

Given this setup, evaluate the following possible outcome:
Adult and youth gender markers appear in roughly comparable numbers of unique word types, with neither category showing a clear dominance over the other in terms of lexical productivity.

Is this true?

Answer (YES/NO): NO